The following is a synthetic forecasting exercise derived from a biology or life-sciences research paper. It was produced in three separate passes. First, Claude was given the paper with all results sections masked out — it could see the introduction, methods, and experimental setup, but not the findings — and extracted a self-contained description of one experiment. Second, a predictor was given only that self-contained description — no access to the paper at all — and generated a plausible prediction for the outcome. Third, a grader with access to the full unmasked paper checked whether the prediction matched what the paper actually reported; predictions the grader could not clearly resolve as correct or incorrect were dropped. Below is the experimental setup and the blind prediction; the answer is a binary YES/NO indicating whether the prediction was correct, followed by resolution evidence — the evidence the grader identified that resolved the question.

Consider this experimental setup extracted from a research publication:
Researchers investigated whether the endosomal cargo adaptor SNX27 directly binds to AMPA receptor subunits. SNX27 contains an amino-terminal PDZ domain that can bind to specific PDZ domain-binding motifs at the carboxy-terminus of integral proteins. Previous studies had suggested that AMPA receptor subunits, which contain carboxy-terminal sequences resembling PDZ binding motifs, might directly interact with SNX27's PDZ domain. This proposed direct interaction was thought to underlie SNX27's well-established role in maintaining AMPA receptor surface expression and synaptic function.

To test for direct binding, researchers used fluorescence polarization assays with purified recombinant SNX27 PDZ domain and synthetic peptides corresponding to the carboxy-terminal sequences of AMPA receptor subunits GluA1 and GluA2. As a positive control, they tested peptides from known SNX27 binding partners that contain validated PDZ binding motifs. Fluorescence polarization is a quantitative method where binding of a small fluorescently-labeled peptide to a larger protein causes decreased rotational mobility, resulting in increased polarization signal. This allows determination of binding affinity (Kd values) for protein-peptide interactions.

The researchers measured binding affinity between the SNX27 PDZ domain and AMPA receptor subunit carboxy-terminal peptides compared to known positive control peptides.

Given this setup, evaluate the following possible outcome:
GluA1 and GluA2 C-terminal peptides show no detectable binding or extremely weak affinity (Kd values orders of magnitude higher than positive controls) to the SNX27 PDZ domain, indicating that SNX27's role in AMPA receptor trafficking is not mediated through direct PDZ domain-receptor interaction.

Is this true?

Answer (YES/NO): YES